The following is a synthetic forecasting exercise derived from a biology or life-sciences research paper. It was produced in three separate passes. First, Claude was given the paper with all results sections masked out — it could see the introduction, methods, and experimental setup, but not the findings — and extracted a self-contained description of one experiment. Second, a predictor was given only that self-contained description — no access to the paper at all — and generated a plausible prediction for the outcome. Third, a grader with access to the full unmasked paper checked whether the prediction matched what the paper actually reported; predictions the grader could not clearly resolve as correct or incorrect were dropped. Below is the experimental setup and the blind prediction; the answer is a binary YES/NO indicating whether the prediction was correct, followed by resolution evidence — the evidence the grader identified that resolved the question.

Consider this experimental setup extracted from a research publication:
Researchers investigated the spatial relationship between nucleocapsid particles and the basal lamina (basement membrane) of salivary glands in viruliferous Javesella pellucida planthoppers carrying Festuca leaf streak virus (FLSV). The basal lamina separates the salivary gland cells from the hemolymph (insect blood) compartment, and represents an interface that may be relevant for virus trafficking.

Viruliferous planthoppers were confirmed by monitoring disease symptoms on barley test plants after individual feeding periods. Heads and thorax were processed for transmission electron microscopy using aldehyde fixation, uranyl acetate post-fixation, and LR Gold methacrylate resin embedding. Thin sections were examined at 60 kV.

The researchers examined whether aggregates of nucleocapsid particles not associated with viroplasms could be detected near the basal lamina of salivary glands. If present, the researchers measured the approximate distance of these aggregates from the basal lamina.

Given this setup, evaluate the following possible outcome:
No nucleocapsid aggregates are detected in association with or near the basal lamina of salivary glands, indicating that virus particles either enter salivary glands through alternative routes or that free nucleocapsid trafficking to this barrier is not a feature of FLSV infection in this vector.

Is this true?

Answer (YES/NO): NO